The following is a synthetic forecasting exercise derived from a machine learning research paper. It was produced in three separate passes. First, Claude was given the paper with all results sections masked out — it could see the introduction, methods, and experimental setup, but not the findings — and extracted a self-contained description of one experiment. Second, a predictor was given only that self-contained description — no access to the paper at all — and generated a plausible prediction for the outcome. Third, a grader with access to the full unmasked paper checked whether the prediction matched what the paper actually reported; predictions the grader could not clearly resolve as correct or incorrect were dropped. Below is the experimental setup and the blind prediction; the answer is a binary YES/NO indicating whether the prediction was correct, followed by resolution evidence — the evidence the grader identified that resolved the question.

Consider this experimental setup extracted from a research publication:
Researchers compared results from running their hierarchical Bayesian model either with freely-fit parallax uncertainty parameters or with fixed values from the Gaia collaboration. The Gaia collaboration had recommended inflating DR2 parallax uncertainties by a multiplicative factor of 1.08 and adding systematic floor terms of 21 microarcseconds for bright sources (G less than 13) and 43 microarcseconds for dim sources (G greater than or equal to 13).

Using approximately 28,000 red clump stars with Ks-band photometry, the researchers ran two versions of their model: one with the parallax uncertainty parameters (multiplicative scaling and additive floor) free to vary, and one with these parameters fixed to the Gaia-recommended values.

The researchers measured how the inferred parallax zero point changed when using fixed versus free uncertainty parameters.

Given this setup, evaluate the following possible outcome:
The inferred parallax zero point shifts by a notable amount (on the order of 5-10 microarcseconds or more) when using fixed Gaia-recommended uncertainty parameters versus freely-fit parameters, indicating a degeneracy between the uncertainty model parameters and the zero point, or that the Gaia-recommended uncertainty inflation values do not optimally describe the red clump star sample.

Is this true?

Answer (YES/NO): NO